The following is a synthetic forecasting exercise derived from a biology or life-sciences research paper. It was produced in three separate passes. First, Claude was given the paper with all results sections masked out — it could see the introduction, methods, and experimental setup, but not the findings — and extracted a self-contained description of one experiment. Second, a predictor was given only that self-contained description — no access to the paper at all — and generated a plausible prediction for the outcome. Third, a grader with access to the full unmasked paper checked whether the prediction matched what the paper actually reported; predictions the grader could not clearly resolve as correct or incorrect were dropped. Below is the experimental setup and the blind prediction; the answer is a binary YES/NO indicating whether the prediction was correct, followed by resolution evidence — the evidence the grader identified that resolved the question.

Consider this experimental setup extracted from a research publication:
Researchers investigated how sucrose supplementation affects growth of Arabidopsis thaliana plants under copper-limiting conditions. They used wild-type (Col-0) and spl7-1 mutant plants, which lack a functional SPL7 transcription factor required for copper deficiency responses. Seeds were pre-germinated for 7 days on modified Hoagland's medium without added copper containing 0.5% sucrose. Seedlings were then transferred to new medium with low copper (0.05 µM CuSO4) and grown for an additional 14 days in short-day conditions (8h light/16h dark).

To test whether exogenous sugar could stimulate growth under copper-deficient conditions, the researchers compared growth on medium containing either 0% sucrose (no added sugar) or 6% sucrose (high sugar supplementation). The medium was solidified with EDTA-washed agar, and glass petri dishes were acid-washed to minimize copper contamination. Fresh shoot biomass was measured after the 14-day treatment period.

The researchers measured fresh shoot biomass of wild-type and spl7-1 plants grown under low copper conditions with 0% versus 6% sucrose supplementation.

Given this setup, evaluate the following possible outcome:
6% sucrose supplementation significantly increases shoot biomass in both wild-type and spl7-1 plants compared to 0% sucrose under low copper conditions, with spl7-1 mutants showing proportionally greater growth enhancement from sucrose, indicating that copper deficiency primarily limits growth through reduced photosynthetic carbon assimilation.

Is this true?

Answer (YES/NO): NO